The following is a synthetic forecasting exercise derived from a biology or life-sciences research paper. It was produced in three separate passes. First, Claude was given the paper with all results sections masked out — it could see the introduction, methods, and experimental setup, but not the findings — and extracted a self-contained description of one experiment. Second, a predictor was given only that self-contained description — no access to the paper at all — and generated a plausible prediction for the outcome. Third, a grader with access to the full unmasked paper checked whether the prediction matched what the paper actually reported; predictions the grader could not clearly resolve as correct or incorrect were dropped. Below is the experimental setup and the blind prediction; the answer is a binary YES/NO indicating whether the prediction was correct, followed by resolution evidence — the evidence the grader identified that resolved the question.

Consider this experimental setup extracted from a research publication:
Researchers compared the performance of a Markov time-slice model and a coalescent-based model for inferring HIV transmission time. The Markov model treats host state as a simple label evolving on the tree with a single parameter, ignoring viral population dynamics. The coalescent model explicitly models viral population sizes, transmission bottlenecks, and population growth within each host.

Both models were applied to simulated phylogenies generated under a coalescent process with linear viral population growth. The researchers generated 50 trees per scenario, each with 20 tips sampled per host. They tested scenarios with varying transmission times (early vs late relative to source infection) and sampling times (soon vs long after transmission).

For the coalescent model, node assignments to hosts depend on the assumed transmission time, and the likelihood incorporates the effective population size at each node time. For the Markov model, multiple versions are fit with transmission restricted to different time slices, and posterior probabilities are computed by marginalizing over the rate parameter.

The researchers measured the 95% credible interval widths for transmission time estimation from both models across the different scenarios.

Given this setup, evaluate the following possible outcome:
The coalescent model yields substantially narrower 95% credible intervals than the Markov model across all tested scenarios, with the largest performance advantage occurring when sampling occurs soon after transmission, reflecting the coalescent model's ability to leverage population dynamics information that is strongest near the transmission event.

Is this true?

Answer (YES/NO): NO